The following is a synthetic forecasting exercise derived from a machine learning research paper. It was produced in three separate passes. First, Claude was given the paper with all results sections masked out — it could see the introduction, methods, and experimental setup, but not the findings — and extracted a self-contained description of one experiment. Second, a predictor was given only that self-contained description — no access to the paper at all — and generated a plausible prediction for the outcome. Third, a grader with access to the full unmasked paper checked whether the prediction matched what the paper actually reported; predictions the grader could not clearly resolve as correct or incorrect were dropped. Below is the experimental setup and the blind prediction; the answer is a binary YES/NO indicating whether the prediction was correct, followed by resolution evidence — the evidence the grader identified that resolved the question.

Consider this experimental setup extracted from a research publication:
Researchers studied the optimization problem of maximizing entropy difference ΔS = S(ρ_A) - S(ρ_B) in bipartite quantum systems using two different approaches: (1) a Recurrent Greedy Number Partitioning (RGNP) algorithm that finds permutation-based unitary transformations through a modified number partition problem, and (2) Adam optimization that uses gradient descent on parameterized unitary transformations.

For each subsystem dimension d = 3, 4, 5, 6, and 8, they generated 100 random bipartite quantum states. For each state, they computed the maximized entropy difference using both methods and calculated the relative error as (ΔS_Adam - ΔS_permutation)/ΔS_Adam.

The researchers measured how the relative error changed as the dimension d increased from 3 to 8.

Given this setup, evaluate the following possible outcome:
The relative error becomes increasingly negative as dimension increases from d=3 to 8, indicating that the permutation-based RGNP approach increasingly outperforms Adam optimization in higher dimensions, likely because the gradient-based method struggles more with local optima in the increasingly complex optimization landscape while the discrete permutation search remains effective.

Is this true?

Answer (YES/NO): NO